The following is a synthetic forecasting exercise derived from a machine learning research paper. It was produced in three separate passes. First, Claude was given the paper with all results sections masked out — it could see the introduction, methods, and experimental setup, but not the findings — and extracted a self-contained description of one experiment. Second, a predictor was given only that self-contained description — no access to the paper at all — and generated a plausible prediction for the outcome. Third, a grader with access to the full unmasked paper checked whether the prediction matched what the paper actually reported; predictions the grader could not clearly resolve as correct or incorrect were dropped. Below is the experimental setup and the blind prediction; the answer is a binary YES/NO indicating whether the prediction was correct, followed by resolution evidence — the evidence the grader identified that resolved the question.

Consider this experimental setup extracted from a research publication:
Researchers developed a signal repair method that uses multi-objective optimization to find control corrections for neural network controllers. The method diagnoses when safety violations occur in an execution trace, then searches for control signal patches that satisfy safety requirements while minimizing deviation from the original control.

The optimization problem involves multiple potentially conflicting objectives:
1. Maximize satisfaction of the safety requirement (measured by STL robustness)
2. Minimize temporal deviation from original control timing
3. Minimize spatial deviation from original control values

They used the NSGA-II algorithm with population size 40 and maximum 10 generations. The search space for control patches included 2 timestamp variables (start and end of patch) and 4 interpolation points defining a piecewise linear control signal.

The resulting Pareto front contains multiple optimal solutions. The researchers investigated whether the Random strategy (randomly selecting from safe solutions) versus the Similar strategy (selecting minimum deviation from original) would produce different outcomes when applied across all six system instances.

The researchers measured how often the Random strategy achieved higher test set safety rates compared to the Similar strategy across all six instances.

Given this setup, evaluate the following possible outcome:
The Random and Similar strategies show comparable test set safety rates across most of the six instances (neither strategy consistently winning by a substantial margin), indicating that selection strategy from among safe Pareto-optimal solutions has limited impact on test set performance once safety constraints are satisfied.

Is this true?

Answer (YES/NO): NO